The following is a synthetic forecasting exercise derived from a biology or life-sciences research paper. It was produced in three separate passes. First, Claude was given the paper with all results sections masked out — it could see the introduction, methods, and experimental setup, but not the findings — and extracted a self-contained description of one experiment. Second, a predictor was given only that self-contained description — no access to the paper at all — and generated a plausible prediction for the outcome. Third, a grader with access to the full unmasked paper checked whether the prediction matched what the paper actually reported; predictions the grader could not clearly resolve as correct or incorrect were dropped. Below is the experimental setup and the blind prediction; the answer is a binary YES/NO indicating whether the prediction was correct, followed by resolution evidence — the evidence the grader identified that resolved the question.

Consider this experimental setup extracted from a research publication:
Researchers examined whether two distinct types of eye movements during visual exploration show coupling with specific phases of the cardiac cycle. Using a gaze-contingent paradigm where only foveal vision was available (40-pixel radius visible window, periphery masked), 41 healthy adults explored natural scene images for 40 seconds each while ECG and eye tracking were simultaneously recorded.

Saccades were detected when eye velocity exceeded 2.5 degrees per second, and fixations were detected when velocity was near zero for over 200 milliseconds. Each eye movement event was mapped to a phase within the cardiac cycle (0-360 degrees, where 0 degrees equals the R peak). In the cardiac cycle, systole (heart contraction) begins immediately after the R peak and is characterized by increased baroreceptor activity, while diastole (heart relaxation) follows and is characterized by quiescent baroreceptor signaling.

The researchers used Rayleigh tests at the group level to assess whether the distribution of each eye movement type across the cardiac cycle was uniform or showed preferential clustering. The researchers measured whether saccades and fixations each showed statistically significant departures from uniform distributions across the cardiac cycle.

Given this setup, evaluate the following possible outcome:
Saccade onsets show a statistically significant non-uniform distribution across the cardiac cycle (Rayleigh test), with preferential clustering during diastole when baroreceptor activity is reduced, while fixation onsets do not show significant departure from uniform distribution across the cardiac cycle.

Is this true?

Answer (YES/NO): NO